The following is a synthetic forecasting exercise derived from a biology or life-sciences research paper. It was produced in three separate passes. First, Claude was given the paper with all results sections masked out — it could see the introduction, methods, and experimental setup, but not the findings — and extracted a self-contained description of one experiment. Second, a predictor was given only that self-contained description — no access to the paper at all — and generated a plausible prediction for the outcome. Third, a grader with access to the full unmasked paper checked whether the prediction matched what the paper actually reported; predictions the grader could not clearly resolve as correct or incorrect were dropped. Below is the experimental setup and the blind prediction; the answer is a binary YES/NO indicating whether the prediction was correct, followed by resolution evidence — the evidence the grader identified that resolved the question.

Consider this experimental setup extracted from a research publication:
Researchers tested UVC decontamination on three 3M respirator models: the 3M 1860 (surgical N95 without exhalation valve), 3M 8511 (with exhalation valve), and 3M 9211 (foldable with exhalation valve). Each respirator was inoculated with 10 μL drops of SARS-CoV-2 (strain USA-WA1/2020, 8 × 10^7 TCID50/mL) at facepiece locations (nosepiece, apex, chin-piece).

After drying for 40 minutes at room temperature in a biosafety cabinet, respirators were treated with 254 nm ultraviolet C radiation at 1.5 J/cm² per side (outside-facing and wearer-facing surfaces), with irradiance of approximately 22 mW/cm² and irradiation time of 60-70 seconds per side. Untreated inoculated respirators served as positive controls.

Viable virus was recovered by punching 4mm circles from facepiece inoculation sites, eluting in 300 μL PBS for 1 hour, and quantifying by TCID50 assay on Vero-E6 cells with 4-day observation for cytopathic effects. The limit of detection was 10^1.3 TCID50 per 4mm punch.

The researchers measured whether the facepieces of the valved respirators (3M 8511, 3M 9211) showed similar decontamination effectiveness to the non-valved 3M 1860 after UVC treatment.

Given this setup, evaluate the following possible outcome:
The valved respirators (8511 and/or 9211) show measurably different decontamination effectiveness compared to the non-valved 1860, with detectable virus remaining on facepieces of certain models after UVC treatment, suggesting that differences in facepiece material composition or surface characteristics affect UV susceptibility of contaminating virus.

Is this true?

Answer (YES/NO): YES